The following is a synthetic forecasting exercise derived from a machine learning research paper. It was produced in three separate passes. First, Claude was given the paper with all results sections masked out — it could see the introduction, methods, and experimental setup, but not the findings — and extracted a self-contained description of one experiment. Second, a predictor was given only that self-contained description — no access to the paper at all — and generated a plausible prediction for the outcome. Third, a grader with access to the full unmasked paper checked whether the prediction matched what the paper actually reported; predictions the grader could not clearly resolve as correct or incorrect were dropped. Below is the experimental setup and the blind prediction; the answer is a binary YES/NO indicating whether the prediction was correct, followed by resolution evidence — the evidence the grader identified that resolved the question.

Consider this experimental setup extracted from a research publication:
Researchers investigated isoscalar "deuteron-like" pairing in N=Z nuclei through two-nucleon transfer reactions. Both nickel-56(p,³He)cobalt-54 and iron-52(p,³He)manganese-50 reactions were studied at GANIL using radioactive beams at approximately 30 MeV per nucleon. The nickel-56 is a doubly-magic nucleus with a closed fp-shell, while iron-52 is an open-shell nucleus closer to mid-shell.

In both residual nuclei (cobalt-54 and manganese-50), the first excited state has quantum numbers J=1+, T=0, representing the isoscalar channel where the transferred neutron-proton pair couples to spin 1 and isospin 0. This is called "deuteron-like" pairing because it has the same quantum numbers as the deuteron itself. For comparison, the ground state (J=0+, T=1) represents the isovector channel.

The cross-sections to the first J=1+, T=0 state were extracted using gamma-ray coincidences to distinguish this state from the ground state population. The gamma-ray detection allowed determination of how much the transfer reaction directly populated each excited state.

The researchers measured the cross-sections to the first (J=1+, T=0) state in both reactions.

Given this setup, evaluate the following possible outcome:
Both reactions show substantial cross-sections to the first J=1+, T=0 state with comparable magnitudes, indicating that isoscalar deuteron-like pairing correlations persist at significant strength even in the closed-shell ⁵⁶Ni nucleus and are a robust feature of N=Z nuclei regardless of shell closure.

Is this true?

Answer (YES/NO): NO